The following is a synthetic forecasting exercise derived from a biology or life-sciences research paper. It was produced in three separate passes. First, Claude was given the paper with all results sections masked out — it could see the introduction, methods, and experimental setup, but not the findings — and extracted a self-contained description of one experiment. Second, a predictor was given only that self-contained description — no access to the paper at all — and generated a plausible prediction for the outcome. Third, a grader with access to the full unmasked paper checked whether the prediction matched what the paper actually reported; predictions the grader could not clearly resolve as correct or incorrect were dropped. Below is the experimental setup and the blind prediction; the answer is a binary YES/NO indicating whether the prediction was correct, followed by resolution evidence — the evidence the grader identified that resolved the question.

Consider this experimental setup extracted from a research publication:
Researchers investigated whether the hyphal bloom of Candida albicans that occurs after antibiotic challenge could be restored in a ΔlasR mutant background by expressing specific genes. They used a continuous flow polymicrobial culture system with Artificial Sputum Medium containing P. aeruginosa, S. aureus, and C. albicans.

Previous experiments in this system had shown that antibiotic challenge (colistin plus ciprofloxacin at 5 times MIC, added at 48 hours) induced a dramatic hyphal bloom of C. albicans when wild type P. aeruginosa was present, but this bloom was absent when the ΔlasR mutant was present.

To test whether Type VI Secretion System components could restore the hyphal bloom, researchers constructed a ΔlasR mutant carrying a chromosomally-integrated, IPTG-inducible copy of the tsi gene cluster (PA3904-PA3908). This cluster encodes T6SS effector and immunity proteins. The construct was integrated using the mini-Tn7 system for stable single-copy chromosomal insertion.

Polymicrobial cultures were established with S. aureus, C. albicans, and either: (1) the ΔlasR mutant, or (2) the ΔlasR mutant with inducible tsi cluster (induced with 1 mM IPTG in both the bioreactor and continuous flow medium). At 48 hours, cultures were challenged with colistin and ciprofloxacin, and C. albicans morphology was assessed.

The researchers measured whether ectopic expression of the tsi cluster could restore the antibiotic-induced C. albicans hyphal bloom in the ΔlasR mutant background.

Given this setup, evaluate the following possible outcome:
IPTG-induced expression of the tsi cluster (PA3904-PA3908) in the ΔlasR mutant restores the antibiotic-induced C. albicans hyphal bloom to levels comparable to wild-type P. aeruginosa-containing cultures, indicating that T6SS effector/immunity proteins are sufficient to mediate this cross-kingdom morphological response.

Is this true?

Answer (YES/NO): YES